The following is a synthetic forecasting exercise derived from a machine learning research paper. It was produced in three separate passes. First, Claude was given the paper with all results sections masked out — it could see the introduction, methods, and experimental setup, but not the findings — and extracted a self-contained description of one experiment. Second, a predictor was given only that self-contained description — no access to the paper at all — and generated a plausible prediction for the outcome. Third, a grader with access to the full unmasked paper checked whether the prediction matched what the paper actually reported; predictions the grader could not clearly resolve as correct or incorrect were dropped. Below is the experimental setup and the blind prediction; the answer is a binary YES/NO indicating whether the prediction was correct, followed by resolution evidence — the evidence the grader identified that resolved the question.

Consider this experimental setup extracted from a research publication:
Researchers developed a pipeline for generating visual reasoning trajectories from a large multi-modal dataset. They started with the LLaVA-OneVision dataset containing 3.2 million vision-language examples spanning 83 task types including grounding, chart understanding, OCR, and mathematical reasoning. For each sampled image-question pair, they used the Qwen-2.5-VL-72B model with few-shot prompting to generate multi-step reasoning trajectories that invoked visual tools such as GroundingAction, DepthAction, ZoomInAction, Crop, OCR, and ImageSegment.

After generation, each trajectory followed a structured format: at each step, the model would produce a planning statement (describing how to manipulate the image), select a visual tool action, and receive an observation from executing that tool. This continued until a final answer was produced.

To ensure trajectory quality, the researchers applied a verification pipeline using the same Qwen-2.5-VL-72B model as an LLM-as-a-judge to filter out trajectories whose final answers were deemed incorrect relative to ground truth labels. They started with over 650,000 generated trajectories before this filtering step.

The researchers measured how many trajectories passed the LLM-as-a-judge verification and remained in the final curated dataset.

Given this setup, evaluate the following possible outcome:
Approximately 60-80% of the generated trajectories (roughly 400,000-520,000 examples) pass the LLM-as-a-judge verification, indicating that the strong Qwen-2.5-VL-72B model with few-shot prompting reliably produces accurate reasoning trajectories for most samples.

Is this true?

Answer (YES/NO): NO